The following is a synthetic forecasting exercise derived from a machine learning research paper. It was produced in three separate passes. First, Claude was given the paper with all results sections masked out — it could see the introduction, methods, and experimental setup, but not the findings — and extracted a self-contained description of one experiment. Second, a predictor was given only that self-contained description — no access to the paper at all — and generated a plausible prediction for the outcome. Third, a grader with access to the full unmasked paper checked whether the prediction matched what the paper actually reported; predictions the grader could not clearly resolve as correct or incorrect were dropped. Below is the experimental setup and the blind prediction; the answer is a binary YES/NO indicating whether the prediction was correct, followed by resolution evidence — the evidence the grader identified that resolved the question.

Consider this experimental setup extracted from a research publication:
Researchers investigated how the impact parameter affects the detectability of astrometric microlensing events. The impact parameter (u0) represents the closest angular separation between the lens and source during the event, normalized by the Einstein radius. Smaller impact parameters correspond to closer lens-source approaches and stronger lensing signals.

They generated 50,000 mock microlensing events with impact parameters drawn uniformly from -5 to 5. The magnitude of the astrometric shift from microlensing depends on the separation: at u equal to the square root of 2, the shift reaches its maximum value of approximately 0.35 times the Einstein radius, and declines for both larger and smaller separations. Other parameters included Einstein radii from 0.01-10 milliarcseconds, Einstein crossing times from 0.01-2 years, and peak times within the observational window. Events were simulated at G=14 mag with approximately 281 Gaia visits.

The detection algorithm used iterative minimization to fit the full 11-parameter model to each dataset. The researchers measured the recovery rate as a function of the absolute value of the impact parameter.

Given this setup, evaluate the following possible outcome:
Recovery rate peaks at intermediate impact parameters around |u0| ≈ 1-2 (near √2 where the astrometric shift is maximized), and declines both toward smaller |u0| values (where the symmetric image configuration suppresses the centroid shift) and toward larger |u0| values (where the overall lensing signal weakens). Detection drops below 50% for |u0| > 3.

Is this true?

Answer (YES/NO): NO